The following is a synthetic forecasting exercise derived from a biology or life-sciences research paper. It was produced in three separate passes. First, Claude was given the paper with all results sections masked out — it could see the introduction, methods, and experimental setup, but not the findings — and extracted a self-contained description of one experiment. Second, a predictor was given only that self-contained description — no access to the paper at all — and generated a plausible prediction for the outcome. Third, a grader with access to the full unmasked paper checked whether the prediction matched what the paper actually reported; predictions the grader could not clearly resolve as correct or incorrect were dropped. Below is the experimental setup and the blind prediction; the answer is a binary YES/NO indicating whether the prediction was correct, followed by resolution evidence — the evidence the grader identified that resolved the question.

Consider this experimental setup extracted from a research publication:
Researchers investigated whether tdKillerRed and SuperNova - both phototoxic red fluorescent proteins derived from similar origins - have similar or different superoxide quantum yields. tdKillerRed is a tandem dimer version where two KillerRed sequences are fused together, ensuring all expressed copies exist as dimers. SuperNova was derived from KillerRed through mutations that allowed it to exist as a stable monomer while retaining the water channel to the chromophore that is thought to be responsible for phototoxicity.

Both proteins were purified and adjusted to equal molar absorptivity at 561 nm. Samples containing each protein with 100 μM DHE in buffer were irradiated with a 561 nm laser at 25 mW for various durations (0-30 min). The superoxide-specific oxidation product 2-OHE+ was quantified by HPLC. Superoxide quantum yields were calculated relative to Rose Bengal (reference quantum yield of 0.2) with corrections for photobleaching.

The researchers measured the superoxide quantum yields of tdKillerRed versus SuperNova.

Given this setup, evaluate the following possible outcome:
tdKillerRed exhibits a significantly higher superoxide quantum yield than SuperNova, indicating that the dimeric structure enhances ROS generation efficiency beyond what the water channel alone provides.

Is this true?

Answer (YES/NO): NO